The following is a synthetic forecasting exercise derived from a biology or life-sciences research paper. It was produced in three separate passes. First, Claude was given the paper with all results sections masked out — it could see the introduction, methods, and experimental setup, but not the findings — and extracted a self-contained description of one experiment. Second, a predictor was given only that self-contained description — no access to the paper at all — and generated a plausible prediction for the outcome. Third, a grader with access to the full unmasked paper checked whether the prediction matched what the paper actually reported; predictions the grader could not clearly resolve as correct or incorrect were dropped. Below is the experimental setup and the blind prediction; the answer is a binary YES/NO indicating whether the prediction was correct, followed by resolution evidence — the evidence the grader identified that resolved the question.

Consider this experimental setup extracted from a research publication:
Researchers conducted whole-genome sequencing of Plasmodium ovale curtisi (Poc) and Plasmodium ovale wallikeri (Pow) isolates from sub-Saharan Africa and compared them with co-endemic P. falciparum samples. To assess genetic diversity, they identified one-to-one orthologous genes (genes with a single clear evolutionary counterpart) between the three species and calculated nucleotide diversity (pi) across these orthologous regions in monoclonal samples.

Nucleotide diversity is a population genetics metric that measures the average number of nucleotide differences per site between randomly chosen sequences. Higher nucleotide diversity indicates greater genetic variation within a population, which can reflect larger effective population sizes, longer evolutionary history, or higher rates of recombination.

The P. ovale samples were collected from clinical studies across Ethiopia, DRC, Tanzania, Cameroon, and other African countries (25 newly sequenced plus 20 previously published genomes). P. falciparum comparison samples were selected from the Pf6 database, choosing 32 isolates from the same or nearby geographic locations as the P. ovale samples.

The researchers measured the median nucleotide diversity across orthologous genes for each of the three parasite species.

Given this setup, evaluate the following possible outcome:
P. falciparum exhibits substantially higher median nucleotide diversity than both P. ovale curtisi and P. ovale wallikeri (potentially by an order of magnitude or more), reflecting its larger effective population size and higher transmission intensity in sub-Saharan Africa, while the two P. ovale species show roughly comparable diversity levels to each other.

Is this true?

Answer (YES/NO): NO